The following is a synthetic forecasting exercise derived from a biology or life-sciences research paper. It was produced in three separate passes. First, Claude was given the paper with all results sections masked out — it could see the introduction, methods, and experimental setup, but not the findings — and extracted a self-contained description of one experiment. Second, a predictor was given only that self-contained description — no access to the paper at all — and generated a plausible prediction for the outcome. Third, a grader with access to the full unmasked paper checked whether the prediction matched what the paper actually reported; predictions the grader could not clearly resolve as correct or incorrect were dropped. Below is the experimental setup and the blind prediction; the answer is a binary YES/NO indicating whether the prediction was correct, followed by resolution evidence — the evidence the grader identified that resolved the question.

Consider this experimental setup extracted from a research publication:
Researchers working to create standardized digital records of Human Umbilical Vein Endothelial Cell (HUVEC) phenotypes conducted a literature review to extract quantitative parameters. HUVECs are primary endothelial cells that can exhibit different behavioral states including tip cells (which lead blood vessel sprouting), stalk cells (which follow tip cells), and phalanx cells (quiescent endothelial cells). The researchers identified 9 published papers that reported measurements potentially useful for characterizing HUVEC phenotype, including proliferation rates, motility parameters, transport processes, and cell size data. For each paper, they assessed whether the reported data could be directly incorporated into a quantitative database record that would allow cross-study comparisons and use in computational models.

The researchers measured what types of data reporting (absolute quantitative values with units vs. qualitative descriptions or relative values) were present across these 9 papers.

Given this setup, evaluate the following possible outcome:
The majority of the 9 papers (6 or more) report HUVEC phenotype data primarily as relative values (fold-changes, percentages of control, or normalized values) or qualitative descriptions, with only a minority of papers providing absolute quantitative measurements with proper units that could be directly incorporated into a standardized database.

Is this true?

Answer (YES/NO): YES